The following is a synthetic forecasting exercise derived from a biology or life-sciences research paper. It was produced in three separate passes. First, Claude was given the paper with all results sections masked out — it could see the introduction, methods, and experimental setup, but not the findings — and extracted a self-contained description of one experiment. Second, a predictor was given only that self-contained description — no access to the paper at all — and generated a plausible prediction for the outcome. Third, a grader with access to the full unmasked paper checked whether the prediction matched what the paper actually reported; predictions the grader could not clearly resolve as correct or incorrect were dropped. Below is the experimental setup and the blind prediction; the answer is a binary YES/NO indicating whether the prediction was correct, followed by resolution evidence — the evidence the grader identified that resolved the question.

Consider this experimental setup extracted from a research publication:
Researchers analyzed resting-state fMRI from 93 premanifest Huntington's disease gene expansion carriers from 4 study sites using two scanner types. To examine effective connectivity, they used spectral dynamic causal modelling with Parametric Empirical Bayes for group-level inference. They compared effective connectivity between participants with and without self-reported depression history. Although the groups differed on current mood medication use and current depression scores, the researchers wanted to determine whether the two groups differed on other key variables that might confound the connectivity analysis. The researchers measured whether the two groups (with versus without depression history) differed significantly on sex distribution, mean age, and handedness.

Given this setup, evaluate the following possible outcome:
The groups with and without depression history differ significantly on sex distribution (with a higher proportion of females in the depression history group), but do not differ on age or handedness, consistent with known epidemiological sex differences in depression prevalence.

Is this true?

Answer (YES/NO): NO